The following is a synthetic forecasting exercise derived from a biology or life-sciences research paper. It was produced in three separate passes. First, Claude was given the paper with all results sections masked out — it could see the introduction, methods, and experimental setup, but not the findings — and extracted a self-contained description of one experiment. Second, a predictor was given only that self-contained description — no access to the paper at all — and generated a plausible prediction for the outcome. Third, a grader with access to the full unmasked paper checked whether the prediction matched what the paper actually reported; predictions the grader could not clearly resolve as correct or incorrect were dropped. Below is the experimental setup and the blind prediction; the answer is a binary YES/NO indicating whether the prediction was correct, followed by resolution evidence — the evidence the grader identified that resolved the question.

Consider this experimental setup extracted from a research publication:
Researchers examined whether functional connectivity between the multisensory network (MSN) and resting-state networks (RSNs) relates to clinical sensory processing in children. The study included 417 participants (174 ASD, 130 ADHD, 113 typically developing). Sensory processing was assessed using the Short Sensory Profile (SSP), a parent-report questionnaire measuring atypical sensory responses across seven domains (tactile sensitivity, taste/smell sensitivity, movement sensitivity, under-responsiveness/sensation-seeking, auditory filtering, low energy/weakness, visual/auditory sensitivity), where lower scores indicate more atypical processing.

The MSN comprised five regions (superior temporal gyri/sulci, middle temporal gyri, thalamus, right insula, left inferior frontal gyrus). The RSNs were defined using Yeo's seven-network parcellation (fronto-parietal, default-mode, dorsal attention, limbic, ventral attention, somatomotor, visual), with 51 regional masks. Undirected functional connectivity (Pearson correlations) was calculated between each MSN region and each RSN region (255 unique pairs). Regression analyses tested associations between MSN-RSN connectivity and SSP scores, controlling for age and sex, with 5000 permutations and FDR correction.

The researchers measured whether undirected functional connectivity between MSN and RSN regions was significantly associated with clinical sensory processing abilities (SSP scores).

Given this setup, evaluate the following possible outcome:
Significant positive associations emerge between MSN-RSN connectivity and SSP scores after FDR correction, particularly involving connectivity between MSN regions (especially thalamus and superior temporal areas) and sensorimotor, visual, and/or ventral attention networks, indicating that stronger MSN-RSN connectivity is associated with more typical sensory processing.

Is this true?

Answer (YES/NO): NO